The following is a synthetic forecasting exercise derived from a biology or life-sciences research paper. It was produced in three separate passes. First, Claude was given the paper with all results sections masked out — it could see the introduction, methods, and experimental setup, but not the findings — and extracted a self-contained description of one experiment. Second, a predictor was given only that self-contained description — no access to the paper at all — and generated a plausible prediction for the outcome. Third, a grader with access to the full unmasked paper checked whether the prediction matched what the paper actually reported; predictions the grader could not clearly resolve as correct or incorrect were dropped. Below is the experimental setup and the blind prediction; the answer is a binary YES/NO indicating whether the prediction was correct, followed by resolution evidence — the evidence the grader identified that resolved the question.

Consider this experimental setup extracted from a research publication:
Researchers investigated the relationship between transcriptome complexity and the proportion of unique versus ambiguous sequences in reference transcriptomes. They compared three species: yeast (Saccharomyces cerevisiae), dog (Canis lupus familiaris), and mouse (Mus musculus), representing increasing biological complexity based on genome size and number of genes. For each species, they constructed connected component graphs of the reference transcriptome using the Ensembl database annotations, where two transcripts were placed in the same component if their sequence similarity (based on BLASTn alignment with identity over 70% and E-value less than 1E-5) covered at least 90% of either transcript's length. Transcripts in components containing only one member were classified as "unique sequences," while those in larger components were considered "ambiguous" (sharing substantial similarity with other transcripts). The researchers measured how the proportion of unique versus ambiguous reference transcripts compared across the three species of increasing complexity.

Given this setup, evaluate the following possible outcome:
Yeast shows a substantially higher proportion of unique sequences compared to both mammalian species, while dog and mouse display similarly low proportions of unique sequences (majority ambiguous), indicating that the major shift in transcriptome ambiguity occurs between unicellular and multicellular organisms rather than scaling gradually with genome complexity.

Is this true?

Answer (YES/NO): NO